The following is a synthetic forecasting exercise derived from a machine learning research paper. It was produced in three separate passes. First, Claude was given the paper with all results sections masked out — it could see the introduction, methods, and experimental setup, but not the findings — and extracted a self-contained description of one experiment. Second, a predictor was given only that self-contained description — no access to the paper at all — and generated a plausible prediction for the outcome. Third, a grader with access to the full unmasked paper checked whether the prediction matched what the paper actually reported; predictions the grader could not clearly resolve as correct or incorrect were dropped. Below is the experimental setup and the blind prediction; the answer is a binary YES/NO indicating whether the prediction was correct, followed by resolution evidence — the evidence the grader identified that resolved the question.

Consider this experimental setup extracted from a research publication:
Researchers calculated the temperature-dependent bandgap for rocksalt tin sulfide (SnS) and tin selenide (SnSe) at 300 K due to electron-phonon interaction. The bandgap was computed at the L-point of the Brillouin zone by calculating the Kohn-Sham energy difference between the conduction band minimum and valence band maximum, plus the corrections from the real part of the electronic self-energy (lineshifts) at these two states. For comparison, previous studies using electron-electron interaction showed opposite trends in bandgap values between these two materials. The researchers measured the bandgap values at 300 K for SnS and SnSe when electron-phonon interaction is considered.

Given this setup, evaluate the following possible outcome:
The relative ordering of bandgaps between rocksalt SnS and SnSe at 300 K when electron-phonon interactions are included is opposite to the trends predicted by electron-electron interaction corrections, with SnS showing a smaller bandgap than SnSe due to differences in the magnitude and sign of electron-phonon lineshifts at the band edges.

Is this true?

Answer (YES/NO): YES